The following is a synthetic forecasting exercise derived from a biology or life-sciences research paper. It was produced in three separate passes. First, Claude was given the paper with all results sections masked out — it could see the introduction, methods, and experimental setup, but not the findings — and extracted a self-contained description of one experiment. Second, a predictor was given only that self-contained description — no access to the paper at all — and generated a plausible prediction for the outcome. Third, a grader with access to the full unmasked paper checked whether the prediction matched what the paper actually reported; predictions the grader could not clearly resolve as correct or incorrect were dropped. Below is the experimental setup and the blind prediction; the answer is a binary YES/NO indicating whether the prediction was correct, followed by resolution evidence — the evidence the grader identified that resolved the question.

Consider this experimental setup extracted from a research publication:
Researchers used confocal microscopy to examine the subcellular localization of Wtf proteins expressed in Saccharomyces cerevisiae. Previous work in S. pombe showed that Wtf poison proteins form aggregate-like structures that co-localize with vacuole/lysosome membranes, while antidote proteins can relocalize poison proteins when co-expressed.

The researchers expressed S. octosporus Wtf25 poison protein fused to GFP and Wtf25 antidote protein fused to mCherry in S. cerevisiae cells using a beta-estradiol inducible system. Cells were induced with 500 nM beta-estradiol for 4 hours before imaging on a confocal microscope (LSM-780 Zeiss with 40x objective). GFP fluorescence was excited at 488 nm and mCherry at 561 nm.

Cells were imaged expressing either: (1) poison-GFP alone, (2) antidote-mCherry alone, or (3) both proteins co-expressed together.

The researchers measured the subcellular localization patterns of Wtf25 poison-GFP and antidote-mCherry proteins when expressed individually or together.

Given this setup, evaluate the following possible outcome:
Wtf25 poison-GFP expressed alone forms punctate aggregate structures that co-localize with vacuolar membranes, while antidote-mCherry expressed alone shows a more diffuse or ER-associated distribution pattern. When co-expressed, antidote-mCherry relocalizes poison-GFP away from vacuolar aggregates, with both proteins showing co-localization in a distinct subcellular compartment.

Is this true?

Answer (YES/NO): NO